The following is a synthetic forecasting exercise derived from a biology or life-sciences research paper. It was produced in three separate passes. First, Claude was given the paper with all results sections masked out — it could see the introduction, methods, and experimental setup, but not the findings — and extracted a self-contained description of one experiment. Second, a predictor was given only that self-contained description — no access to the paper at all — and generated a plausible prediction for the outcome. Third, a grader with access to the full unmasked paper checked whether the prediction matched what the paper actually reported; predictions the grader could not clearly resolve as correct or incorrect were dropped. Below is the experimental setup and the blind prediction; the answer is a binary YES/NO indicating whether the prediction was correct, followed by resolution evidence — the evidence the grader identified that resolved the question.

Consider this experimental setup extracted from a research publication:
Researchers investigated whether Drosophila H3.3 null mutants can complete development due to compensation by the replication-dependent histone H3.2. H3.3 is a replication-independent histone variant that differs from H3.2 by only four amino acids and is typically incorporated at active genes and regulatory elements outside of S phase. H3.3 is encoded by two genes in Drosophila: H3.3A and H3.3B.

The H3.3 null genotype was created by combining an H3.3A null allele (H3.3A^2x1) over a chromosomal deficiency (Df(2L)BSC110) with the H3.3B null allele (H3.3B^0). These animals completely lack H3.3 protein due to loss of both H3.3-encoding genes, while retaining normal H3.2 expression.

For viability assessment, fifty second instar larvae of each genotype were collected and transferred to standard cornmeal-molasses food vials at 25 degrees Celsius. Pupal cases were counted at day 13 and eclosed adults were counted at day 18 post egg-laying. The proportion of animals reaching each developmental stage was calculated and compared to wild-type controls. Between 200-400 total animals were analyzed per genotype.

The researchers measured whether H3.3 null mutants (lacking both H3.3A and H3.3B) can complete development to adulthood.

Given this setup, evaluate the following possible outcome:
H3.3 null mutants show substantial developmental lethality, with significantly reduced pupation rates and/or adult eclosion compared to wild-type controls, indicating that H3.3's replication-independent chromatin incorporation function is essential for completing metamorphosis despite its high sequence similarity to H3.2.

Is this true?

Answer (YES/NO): NO